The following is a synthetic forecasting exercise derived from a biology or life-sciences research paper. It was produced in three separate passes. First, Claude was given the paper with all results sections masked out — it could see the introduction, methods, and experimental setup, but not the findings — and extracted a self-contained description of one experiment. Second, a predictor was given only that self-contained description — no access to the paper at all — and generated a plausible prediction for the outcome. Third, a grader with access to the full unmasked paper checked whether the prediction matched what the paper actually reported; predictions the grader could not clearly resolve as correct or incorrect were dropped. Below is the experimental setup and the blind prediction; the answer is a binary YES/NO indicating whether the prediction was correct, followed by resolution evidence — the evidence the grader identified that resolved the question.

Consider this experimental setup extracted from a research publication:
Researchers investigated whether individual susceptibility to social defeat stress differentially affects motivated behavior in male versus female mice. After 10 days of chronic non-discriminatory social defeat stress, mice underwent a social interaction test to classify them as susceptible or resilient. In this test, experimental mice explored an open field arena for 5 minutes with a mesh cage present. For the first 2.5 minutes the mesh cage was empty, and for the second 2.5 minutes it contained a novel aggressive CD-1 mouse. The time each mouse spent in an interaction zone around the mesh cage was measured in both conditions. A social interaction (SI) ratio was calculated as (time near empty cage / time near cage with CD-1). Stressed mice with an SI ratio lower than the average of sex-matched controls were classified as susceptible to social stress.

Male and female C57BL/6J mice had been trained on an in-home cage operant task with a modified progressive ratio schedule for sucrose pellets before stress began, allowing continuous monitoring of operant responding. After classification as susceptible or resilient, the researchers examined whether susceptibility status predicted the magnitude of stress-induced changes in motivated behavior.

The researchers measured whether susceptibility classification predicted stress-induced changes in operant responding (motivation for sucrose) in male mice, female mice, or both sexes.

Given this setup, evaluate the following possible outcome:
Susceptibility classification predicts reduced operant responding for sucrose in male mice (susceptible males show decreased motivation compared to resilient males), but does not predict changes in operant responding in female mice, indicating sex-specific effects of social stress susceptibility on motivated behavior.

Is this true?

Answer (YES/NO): NO